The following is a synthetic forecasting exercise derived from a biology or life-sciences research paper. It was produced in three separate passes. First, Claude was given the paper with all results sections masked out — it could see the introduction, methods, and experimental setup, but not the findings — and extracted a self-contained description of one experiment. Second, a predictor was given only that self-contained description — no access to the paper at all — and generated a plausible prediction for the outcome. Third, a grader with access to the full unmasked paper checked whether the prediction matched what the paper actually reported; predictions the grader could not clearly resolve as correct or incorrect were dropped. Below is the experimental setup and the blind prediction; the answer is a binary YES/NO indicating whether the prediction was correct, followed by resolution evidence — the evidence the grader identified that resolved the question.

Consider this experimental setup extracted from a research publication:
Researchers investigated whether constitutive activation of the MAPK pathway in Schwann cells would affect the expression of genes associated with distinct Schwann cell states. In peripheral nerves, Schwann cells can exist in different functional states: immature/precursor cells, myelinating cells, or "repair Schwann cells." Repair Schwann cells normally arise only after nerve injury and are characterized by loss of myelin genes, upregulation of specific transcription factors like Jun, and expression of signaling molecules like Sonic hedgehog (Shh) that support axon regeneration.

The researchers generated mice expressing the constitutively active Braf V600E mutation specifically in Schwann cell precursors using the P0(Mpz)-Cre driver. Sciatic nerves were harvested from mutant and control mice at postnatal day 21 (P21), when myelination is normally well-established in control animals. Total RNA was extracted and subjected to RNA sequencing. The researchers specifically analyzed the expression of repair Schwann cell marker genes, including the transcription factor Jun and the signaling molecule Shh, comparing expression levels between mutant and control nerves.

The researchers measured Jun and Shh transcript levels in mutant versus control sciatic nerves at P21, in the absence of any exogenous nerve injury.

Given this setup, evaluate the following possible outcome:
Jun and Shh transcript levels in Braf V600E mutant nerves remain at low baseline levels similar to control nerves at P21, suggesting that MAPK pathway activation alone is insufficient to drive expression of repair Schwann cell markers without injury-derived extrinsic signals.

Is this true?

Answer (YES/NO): NO